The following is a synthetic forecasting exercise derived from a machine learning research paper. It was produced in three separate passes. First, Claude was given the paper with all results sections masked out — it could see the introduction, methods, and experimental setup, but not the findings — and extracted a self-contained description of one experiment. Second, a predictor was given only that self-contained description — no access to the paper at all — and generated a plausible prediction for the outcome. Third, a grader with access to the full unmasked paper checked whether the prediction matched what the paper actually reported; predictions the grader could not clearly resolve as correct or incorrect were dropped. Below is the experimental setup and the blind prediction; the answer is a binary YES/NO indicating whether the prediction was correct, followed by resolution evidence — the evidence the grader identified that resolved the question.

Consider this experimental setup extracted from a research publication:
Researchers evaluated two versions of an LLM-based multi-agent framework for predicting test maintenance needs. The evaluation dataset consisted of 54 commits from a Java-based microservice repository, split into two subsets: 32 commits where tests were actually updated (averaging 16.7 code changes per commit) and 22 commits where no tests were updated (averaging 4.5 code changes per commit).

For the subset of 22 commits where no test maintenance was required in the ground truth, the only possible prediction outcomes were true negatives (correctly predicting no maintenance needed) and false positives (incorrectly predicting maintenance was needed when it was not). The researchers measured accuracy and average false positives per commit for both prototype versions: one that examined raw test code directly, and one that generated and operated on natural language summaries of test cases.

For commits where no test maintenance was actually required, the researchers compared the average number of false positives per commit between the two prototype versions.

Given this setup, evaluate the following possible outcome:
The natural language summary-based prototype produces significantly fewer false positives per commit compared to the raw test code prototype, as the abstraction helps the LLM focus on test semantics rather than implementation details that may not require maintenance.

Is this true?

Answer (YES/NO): NO